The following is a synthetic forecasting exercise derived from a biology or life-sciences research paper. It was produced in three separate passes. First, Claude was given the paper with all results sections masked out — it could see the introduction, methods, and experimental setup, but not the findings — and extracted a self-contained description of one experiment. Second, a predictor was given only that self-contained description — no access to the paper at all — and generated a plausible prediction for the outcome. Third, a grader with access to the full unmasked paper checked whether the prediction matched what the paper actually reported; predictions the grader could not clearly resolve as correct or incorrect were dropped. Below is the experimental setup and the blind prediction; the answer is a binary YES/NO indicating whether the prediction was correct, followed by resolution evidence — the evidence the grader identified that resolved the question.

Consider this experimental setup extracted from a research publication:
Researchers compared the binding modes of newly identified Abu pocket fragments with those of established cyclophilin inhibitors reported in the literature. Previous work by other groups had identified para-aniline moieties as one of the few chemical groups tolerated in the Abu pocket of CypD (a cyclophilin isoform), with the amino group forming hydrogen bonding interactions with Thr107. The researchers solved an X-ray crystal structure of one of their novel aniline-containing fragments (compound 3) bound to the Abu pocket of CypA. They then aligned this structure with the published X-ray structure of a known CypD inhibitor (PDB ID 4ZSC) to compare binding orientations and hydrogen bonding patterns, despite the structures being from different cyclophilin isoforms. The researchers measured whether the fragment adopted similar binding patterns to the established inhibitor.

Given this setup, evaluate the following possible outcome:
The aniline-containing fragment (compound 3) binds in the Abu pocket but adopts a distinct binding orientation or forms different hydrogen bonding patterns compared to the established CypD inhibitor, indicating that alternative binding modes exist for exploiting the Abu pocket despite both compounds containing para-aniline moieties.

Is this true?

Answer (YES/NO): NO